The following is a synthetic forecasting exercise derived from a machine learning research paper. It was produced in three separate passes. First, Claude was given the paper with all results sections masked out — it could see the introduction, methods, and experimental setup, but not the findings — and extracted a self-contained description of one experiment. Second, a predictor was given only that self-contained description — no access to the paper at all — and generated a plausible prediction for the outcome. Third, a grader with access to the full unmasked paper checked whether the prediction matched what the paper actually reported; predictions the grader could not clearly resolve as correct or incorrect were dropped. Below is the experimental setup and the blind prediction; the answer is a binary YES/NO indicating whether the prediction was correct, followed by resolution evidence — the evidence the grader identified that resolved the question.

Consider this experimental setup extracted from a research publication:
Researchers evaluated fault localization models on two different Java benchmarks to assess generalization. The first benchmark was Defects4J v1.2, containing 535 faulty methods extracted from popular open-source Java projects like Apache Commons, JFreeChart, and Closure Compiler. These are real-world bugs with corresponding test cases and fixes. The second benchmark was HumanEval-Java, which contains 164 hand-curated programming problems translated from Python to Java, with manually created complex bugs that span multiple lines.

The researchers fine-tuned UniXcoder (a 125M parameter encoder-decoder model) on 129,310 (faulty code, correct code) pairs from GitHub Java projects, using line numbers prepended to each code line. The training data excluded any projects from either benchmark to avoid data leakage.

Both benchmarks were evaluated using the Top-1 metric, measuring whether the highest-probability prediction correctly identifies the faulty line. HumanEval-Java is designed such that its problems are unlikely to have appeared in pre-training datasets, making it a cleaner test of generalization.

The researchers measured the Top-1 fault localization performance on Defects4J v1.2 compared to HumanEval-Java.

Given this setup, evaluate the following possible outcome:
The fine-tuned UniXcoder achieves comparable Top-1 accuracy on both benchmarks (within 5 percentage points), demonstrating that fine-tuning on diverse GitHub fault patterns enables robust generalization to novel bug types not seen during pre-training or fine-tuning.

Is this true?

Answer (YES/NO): YES